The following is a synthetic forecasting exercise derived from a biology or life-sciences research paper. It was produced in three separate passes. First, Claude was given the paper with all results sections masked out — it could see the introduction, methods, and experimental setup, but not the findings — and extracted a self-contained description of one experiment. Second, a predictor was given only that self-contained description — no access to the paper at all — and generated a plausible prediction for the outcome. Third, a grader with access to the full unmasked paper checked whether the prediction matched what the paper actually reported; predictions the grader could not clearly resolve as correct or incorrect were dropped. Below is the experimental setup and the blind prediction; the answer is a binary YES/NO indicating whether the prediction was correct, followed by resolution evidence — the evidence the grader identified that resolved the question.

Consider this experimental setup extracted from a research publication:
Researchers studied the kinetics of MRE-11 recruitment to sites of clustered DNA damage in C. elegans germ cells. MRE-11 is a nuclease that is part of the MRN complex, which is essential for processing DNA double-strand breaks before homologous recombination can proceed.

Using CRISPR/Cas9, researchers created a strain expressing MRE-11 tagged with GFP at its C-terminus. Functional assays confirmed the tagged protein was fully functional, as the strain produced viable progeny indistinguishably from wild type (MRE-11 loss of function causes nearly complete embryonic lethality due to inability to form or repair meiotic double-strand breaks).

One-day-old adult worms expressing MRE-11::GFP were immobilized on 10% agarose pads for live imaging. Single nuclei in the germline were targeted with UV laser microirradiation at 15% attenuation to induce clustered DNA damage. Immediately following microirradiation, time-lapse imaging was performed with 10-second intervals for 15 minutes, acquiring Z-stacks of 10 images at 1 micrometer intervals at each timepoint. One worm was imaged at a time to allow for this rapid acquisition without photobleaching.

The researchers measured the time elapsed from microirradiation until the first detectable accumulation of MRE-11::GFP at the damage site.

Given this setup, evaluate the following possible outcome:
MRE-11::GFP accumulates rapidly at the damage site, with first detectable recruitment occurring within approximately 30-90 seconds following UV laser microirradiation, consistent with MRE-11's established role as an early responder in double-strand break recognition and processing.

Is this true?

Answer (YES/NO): NO